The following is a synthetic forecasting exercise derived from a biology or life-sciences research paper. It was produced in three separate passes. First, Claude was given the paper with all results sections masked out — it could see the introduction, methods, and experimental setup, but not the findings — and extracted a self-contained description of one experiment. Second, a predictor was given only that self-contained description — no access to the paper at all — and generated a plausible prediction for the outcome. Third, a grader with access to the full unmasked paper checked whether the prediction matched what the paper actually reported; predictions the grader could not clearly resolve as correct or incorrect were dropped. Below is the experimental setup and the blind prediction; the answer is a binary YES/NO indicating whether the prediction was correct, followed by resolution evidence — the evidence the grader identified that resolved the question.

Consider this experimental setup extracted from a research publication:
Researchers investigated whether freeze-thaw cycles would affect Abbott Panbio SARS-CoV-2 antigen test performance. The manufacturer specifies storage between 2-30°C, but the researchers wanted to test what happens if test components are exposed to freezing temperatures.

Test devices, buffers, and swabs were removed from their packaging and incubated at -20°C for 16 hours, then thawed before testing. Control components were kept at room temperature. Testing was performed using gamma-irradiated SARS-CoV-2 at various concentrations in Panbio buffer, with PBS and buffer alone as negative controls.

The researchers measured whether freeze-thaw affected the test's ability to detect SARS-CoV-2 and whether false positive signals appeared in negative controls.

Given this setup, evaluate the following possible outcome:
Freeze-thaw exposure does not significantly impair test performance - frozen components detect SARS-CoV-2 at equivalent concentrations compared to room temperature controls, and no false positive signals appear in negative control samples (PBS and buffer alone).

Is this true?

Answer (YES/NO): YES